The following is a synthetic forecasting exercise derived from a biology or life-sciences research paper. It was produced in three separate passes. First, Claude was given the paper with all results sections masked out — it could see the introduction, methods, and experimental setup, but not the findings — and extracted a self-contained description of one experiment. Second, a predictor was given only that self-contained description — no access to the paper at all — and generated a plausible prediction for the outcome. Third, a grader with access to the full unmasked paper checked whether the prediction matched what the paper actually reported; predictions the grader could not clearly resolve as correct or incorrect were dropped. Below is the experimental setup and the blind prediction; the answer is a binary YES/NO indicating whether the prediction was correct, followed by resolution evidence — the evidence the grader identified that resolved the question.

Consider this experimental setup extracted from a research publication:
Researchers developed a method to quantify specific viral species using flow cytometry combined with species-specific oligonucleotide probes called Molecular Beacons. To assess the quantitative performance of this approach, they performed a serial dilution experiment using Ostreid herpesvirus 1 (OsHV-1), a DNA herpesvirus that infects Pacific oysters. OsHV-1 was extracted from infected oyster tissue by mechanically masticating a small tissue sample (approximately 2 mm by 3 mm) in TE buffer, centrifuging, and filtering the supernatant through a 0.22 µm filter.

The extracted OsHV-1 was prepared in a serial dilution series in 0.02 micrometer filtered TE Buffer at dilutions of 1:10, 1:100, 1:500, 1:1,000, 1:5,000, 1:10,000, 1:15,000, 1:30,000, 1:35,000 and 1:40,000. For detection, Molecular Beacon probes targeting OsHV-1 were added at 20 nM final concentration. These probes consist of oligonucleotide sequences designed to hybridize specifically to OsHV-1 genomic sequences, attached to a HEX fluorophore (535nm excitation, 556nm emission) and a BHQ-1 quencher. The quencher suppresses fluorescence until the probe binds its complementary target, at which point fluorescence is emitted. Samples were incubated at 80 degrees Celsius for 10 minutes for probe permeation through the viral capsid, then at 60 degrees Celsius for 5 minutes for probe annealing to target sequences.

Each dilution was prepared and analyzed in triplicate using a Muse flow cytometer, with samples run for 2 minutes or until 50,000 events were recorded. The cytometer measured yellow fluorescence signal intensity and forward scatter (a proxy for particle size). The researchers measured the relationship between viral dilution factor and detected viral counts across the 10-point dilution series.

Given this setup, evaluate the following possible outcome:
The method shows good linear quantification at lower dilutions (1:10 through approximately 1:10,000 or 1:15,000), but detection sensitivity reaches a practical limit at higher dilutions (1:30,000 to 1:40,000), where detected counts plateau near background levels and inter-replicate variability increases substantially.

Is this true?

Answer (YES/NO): NO